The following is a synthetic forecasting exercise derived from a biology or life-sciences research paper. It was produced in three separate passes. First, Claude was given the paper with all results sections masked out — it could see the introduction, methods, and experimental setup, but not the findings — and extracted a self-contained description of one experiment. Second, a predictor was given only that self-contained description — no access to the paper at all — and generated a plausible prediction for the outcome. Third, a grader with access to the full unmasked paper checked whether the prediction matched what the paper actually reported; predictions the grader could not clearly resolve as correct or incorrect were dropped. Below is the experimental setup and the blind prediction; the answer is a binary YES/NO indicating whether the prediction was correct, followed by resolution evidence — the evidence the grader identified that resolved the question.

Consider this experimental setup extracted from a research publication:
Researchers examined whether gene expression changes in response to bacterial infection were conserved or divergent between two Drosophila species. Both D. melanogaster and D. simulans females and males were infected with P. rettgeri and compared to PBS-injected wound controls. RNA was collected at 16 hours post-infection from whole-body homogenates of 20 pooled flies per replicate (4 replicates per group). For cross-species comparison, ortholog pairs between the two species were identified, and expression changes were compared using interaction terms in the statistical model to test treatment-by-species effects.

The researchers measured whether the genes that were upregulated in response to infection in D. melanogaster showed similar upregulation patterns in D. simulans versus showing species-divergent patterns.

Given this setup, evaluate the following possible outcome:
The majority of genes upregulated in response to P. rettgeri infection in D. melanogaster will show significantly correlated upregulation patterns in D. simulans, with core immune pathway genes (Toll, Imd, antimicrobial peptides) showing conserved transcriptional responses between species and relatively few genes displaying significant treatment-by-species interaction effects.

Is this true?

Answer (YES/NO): YES